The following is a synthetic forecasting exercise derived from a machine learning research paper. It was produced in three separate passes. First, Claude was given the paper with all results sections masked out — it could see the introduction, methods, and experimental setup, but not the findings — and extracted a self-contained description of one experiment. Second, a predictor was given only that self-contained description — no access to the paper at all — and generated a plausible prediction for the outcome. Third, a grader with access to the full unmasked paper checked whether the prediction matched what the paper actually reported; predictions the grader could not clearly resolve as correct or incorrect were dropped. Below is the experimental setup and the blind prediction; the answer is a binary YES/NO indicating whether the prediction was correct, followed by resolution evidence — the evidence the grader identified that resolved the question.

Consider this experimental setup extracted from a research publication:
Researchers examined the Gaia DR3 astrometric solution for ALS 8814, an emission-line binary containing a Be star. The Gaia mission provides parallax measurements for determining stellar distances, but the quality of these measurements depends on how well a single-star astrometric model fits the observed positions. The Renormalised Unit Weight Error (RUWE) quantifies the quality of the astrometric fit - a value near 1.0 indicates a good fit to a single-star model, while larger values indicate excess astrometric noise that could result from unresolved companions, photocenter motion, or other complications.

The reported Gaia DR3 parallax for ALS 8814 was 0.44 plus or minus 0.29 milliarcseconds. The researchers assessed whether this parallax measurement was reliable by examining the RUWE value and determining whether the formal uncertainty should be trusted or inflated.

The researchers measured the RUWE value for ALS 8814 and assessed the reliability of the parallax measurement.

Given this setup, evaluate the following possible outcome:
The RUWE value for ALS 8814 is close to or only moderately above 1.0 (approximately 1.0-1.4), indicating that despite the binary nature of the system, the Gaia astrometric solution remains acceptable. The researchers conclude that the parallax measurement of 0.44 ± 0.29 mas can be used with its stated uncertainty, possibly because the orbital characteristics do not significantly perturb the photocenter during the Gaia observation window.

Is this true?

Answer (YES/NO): NO